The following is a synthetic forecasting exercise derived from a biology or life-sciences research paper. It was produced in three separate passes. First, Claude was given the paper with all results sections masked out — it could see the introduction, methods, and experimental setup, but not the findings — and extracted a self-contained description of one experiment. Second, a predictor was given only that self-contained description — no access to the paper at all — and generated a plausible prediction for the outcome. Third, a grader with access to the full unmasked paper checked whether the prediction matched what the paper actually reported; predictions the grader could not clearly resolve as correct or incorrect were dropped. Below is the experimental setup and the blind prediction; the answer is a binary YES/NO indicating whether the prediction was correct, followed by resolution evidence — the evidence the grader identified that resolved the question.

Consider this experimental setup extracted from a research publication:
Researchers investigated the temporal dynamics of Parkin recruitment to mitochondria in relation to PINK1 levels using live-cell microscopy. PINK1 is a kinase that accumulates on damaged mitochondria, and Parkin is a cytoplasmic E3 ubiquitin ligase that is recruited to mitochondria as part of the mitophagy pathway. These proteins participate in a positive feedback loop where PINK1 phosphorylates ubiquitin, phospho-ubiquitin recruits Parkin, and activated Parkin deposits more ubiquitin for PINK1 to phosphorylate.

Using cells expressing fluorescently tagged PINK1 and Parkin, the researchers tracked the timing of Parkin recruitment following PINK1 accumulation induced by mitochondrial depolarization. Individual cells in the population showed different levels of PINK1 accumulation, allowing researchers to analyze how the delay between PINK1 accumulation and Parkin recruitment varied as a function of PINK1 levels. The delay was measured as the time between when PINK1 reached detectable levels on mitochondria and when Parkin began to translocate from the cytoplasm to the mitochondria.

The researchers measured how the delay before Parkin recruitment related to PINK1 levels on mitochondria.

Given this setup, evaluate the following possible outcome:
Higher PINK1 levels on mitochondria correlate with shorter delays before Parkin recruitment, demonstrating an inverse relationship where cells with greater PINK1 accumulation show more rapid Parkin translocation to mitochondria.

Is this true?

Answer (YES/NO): YES